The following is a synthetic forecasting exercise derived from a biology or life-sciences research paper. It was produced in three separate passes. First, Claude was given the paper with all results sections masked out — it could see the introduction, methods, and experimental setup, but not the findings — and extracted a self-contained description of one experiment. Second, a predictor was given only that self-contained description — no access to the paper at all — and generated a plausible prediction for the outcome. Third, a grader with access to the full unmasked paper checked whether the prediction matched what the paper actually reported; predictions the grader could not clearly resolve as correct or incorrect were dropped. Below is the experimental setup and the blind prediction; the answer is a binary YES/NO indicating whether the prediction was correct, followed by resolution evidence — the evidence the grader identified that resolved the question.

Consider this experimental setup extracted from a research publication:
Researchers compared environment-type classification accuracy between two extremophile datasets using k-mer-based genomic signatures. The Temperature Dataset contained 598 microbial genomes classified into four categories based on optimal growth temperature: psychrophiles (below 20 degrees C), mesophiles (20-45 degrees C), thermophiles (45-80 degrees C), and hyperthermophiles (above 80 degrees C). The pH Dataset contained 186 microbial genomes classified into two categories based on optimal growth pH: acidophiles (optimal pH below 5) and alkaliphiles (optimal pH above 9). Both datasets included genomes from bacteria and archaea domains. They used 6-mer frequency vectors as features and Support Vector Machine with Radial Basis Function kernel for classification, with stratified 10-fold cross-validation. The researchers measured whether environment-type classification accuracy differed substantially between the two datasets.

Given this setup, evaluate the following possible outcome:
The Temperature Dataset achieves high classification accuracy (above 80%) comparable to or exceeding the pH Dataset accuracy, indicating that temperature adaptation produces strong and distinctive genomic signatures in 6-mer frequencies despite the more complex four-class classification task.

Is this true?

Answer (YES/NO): NO